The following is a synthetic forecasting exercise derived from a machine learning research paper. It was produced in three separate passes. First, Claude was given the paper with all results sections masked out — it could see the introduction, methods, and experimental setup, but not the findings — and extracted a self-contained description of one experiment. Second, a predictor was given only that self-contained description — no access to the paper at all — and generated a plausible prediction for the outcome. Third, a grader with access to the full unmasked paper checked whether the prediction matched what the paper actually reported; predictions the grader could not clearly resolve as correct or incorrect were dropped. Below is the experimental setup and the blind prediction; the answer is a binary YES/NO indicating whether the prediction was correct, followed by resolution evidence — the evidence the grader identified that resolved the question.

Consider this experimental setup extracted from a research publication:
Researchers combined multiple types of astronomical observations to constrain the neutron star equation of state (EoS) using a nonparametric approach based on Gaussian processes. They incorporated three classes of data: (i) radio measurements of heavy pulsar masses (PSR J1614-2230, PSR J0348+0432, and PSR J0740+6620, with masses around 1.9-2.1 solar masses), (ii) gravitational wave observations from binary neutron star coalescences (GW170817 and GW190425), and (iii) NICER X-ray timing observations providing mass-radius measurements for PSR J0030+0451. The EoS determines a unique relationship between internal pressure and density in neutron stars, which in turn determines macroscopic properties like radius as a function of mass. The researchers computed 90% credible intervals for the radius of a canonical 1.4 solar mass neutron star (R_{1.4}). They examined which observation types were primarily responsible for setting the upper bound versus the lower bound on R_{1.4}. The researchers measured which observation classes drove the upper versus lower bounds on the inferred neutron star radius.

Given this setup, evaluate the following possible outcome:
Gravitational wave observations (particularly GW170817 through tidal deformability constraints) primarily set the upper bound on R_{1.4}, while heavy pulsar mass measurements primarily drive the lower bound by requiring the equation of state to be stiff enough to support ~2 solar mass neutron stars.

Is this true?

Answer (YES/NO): NO